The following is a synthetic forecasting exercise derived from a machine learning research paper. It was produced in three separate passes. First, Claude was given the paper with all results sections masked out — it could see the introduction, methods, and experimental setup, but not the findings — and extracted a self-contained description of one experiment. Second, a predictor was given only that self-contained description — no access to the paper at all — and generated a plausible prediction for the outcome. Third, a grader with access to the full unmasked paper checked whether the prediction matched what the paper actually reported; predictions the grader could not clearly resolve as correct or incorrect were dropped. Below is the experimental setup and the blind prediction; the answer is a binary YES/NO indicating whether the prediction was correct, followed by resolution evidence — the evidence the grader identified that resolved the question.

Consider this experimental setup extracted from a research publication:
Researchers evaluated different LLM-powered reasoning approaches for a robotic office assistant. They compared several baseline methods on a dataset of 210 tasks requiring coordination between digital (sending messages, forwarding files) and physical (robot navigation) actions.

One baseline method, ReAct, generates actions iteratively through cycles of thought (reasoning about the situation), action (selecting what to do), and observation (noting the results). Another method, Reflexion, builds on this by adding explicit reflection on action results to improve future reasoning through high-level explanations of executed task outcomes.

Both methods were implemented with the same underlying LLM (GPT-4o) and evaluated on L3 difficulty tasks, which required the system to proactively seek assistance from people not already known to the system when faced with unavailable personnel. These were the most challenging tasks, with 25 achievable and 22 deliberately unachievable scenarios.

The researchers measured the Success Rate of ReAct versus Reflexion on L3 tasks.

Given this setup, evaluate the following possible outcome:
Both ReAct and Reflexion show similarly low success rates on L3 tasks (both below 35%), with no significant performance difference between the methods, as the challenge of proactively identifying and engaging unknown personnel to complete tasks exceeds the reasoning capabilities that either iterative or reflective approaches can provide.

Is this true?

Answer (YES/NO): NO